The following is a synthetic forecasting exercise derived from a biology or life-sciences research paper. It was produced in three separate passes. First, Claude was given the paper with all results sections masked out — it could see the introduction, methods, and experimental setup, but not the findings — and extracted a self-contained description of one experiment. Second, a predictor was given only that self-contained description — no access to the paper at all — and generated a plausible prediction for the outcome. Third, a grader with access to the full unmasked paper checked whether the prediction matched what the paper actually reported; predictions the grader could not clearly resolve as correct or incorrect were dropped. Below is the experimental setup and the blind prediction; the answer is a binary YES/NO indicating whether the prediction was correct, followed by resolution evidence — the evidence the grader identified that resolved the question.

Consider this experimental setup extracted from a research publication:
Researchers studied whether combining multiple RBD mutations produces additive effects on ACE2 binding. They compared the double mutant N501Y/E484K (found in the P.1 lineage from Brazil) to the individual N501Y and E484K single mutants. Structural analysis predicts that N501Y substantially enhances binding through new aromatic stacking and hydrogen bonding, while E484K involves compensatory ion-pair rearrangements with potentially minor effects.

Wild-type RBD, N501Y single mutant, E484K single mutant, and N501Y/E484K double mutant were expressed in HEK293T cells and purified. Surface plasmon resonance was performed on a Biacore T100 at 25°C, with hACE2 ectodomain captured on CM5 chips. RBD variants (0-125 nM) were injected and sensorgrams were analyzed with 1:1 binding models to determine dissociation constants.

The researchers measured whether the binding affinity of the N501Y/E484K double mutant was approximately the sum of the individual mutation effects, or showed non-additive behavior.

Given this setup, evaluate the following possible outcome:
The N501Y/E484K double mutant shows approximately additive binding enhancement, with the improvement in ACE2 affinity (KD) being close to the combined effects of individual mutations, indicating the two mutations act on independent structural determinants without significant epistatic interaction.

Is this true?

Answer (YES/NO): YES